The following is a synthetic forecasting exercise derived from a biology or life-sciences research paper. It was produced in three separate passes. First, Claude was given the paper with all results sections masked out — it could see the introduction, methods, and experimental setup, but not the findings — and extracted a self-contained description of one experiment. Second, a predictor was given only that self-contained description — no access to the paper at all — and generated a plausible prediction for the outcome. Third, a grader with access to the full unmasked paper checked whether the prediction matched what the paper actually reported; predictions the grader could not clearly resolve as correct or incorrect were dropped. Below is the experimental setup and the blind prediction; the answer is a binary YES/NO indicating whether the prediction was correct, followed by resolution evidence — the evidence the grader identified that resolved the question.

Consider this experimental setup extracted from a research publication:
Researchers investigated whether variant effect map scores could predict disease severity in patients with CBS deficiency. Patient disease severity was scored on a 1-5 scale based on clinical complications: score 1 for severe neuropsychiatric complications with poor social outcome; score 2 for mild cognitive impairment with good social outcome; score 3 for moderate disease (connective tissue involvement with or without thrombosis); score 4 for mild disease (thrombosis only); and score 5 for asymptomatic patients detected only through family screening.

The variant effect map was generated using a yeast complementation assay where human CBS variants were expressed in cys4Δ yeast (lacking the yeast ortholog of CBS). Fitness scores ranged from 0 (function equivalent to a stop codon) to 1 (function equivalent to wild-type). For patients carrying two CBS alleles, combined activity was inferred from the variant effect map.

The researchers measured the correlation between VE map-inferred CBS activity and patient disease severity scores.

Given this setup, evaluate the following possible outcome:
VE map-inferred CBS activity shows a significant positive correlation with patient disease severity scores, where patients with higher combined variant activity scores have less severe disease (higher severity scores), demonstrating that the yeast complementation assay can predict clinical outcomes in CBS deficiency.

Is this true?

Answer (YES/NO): YES